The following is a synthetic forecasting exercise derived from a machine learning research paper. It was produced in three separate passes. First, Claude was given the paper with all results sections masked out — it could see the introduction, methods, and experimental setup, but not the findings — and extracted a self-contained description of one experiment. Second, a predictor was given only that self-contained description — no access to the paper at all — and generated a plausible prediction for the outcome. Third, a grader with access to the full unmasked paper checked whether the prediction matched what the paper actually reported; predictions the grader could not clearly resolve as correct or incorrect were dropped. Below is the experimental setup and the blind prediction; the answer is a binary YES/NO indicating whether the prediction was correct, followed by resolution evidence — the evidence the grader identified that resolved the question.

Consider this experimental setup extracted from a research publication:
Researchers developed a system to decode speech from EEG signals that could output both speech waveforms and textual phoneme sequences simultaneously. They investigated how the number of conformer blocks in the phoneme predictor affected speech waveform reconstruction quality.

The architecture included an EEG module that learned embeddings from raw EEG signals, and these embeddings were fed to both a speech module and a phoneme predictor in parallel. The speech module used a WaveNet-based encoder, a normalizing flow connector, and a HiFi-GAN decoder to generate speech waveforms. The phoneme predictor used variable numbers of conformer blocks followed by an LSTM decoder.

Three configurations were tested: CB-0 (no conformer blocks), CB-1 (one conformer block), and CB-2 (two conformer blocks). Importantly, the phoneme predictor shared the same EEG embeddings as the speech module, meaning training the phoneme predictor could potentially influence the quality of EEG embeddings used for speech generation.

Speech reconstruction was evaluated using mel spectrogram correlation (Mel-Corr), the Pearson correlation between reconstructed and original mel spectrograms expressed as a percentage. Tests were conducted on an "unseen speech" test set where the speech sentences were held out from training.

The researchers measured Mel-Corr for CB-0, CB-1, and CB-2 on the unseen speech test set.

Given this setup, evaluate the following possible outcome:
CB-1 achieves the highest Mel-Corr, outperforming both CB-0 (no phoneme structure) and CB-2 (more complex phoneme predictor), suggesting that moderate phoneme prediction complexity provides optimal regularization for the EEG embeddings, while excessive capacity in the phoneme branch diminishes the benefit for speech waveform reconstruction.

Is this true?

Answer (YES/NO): NO